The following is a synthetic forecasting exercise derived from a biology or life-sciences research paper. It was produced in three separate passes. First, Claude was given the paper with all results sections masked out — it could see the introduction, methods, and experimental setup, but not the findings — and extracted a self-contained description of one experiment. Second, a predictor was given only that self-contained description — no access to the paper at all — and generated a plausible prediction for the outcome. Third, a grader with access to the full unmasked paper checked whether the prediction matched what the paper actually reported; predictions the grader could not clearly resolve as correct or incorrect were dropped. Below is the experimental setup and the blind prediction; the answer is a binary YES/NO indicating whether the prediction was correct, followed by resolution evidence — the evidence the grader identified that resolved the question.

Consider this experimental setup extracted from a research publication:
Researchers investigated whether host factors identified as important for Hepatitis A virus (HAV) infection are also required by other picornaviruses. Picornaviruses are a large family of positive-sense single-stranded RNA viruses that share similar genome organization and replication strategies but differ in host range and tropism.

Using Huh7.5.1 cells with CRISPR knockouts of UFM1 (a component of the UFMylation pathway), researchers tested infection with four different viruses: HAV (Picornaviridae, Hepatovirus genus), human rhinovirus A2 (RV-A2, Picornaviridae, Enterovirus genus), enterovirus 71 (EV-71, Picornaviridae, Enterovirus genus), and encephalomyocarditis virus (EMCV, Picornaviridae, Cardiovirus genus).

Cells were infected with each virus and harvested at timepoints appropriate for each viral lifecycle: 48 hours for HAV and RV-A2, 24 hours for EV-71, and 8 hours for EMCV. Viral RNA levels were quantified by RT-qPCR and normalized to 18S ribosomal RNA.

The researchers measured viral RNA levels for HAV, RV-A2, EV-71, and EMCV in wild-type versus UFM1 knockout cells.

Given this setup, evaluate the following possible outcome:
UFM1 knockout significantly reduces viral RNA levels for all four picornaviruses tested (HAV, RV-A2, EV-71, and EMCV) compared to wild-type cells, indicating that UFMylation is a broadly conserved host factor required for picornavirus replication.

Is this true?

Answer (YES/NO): NO